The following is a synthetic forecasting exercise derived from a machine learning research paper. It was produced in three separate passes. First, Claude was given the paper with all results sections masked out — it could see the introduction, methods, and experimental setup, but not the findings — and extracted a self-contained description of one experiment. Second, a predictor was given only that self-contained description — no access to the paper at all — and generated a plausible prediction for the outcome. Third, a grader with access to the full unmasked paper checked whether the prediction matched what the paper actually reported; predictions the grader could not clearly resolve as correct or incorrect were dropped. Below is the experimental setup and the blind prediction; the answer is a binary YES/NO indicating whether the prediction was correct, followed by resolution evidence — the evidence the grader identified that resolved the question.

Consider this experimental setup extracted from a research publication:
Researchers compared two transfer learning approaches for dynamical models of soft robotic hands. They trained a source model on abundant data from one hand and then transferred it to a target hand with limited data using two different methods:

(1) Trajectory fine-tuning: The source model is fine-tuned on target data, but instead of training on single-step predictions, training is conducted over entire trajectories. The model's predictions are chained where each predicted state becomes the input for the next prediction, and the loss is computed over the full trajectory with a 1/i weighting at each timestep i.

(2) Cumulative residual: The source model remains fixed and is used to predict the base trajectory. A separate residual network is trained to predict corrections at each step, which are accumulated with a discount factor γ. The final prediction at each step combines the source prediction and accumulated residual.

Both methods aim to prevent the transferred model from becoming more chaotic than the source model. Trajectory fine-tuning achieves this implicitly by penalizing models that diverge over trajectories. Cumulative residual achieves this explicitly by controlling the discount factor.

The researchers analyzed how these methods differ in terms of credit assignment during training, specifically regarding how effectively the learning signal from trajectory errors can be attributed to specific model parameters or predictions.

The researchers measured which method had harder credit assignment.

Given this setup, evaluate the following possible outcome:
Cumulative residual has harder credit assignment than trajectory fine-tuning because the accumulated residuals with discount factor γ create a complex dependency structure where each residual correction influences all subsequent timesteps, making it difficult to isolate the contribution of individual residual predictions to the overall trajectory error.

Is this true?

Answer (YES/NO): NO